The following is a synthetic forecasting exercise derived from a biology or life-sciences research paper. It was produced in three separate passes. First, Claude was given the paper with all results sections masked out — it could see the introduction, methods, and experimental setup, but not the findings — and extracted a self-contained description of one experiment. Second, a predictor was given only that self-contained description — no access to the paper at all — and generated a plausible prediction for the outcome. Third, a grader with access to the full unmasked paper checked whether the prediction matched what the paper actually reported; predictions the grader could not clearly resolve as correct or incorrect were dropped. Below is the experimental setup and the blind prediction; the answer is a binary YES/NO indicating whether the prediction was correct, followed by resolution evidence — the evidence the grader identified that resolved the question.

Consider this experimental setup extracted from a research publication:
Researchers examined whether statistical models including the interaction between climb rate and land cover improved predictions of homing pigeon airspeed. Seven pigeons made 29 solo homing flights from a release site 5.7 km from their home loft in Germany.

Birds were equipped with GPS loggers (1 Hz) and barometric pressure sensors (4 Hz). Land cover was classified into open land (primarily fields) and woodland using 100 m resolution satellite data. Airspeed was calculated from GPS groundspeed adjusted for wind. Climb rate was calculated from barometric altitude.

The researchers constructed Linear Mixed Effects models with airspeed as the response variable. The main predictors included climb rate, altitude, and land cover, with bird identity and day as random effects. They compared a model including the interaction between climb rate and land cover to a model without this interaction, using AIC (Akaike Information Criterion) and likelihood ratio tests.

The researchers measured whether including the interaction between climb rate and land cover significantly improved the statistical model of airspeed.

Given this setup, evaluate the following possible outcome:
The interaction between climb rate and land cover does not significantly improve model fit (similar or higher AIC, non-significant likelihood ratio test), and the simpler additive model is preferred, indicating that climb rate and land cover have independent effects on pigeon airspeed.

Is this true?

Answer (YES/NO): YES